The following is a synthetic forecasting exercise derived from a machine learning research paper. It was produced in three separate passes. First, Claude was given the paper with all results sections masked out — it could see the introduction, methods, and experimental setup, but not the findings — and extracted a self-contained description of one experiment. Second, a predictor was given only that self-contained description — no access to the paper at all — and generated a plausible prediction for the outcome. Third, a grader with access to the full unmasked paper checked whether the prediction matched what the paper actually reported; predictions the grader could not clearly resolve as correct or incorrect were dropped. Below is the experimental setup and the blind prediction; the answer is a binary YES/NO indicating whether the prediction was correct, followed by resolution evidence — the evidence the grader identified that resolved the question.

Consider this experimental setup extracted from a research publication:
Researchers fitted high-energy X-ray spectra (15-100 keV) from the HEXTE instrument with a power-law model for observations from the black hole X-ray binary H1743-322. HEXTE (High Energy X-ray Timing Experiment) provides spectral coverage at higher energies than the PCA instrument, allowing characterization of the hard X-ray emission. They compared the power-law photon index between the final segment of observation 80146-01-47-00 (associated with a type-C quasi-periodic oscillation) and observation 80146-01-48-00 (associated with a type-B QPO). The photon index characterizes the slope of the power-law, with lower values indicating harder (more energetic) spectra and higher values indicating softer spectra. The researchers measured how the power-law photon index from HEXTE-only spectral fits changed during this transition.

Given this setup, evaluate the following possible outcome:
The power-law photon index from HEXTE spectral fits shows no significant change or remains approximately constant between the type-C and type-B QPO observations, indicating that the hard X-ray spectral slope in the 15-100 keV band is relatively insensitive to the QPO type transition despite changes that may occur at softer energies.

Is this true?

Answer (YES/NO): NO